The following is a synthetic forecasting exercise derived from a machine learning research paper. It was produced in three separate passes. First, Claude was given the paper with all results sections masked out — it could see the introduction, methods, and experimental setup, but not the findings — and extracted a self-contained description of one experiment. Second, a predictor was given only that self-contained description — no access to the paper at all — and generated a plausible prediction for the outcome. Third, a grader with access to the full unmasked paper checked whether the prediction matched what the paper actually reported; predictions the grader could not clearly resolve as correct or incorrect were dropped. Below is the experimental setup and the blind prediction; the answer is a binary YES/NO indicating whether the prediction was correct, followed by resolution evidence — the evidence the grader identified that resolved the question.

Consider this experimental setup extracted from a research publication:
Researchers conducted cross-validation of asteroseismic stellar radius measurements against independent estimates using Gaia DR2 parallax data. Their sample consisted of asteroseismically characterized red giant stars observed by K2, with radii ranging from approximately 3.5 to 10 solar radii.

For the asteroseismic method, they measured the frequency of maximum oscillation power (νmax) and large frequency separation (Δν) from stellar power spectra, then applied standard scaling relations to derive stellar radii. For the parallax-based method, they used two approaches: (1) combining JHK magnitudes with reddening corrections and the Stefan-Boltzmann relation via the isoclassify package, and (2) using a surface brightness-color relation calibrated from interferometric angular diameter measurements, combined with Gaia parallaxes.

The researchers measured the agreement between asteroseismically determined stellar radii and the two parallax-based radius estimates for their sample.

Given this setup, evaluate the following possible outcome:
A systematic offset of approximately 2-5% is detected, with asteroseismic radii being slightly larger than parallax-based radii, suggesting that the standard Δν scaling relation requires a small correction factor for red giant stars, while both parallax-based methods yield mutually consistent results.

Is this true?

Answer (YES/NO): NO